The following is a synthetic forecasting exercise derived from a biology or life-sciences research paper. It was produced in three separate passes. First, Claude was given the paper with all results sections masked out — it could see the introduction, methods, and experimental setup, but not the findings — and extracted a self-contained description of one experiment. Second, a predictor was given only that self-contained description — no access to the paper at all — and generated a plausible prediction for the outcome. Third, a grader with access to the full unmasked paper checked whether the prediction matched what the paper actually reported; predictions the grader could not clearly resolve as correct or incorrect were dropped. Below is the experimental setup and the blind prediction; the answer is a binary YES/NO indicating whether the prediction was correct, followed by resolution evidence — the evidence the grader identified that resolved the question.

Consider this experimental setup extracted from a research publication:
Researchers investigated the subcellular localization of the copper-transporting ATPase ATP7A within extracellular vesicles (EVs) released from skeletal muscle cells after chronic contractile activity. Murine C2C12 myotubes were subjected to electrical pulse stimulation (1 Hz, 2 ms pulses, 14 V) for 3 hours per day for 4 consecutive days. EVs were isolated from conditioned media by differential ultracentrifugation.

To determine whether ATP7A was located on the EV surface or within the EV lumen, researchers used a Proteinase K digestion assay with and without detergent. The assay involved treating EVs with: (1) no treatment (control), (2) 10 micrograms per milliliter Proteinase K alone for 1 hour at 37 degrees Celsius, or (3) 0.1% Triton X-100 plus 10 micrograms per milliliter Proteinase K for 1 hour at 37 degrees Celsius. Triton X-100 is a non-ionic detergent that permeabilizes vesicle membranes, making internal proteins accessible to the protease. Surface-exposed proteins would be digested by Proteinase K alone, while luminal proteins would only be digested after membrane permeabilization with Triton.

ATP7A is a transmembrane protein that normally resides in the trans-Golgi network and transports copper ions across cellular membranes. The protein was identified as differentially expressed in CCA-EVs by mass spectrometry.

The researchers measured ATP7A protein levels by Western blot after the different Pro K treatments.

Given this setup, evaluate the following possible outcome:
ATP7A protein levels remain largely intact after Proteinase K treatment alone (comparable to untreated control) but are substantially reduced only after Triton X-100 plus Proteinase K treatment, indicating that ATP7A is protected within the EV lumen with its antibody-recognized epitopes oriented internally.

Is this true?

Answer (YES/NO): NO